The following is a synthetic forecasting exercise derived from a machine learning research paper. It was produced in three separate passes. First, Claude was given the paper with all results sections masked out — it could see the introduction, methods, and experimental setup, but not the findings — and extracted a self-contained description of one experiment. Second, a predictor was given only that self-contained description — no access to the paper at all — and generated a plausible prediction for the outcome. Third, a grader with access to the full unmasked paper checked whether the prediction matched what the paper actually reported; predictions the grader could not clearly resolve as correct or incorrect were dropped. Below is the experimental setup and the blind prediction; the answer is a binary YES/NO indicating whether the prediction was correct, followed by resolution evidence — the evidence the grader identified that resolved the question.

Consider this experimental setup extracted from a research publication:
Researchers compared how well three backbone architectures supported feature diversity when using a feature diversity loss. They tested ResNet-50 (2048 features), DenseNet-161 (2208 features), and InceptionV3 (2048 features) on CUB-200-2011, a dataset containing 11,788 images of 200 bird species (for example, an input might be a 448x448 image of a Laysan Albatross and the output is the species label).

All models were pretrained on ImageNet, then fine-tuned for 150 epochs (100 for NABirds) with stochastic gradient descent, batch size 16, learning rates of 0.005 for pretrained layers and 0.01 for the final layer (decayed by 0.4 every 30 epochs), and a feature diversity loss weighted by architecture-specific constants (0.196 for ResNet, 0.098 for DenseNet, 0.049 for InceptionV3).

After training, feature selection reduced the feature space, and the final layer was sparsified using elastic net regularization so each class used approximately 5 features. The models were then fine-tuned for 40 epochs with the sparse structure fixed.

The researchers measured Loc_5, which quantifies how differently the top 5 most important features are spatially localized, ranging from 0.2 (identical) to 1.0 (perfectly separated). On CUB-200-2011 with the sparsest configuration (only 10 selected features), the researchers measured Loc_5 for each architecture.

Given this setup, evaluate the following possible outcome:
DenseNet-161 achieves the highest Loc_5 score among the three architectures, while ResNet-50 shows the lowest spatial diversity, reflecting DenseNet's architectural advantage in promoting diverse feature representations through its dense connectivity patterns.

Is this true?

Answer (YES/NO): NO